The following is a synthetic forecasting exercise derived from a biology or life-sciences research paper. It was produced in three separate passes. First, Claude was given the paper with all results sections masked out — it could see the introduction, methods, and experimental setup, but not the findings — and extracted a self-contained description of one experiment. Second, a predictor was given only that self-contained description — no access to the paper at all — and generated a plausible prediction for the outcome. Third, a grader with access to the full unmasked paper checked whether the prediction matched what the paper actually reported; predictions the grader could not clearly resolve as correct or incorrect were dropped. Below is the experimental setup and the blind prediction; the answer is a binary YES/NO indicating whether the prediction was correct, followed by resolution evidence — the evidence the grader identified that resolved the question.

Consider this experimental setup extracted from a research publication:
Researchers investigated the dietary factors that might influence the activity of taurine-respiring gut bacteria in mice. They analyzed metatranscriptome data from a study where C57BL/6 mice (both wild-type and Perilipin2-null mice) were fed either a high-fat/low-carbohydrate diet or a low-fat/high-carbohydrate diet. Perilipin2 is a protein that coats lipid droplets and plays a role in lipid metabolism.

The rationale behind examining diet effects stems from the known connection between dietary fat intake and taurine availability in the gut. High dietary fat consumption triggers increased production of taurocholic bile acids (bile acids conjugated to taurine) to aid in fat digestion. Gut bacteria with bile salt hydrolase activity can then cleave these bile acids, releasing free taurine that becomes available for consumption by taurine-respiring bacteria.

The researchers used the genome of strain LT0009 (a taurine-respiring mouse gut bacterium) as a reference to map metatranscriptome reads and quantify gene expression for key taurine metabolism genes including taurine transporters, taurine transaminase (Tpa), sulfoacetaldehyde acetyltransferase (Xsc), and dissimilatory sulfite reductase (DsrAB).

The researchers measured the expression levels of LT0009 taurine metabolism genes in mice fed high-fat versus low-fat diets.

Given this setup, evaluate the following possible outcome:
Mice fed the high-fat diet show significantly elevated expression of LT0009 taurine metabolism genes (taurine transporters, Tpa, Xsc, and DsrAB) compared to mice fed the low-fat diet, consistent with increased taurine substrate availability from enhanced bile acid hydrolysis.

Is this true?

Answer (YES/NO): NO